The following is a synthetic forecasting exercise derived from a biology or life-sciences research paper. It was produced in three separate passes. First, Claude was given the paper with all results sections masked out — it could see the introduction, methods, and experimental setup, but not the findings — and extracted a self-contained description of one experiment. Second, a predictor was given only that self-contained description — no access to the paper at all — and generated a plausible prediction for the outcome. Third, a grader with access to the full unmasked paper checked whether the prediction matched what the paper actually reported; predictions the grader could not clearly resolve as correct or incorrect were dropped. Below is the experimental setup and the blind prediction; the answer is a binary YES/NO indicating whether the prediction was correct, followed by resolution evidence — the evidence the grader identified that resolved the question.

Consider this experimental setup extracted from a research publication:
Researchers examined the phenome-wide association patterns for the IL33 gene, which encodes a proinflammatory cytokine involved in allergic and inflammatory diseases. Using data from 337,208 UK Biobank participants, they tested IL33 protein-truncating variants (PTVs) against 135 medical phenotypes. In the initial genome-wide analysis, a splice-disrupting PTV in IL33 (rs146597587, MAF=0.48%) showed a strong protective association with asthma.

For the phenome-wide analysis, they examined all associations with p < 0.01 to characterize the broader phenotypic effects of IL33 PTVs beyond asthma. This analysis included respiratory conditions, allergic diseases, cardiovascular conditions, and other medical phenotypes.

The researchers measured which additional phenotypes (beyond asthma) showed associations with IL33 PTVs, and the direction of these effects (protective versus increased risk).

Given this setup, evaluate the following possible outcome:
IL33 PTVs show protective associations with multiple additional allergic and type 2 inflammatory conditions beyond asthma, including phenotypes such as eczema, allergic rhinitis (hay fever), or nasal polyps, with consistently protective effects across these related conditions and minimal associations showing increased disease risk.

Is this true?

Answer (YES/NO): YES